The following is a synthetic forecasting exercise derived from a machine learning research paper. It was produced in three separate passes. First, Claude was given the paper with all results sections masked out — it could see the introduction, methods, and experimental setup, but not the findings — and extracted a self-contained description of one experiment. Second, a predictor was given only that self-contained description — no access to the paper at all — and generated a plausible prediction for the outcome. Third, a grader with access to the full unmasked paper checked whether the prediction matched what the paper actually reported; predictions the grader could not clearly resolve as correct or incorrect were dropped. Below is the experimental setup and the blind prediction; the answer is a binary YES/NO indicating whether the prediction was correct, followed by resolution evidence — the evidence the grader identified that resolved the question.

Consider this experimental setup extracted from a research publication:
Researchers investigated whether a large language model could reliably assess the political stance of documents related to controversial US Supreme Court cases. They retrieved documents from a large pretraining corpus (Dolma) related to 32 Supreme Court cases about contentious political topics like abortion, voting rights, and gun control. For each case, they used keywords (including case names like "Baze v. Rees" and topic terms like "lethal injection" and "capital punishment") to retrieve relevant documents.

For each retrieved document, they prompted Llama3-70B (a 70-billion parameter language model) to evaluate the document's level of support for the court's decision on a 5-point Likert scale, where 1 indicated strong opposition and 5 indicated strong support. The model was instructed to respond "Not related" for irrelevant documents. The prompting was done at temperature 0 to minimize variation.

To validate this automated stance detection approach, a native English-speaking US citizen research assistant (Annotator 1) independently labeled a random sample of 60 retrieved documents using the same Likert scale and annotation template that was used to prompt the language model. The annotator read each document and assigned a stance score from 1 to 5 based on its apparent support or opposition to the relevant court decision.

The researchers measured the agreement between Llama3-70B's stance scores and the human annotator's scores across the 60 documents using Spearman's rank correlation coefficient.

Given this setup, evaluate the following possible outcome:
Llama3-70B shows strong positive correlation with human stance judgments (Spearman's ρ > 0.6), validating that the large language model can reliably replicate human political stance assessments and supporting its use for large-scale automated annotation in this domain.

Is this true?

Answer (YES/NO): YES